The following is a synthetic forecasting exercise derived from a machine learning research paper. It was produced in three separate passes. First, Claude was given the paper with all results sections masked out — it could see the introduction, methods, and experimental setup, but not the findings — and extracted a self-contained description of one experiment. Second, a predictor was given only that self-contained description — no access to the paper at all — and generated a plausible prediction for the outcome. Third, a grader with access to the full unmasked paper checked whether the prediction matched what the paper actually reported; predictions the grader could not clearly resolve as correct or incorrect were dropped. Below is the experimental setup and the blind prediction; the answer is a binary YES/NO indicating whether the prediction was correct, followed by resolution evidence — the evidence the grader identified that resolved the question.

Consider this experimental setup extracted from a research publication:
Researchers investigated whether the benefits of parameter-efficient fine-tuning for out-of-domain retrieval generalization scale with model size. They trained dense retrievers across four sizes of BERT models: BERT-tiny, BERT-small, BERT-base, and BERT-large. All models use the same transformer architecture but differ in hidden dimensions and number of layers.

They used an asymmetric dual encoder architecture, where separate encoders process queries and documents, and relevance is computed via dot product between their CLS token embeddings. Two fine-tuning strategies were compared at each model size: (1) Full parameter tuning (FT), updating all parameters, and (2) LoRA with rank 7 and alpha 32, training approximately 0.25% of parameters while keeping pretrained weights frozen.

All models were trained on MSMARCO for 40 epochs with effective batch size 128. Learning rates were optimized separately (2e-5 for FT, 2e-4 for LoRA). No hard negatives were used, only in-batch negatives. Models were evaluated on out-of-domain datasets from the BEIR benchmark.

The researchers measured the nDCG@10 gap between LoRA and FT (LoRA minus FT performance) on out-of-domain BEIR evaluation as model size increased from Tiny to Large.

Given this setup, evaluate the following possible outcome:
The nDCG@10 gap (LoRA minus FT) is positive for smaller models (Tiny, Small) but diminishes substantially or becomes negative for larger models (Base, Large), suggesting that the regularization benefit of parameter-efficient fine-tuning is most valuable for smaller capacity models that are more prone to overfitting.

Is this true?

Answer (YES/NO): NO